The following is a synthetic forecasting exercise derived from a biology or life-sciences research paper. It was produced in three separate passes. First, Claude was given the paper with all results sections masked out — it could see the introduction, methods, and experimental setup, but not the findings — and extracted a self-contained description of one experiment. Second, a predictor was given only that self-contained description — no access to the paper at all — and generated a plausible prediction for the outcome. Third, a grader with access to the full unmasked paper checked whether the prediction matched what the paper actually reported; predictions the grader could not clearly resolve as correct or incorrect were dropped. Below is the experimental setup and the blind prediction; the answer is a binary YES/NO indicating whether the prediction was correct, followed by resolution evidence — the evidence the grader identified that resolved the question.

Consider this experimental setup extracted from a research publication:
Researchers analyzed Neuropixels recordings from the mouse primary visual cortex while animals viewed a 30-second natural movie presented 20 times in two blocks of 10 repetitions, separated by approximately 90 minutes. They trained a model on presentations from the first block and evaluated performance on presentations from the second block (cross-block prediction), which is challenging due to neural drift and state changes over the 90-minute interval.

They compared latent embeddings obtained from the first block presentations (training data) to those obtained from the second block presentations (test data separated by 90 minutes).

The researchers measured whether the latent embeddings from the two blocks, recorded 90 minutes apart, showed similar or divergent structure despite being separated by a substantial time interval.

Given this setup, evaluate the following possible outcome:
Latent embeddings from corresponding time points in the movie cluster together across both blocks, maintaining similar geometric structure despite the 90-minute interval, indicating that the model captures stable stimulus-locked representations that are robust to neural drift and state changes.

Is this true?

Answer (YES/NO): YES